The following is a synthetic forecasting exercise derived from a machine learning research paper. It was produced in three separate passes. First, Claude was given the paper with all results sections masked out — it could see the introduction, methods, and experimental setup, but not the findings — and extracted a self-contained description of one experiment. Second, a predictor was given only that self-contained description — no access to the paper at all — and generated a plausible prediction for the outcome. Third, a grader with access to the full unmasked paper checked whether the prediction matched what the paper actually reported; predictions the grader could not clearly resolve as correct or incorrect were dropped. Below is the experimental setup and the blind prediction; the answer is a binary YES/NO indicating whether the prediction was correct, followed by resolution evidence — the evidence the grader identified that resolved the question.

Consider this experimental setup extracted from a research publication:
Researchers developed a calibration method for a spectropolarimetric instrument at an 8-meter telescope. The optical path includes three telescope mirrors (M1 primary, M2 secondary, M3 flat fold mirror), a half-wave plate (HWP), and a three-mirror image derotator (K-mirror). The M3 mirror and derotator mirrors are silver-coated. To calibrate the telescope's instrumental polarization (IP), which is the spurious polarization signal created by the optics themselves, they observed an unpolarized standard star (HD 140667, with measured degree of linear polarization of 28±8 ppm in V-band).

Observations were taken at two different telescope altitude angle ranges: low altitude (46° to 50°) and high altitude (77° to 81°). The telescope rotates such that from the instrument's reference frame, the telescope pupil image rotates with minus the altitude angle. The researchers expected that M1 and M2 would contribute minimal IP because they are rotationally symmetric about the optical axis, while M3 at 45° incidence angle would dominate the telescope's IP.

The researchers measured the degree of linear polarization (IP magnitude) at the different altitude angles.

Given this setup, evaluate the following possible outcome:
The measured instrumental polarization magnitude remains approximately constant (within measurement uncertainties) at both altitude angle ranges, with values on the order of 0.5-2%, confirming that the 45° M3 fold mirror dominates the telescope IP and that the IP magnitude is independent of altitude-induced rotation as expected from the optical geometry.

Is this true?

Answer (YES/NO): YES